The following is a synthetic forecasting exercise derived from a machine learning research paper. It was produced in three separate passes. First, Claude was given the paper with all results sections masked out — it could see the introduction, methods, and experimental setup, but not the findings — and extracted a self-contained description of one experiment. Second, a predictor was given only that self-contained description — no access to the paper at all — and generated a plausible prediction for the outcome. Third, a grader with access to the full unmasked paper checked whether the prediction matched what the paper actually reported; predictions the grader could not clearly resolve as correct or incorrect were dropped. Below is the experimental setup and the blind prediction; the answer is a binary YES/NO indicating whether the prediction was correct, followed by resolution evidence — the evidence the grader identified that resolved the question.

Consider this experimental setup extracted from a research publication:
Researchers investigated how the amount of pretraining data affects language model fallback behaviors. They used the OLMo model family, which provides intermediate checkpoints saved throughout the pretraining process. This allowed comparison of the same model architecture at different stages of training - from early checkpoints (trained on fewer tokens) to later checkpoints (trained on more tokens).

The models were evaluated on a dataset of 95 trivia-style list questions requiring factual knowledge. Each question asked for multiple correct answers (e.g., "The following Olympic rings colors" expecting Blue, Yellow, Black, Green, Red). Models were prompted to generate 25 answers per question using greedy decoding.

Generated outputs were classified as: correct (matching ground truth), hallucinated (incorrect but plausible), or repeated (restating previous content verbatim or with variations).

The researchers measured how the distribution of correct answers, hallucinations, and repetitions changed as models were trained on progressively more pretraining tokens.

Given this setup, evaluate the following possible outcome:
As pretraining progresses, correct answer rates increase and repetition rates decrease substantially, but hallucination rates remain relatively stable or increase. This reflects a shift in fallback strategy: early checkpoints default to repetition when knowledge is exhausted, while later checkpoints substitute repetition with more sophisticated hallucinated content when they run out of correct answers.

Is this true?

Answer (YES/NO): YES